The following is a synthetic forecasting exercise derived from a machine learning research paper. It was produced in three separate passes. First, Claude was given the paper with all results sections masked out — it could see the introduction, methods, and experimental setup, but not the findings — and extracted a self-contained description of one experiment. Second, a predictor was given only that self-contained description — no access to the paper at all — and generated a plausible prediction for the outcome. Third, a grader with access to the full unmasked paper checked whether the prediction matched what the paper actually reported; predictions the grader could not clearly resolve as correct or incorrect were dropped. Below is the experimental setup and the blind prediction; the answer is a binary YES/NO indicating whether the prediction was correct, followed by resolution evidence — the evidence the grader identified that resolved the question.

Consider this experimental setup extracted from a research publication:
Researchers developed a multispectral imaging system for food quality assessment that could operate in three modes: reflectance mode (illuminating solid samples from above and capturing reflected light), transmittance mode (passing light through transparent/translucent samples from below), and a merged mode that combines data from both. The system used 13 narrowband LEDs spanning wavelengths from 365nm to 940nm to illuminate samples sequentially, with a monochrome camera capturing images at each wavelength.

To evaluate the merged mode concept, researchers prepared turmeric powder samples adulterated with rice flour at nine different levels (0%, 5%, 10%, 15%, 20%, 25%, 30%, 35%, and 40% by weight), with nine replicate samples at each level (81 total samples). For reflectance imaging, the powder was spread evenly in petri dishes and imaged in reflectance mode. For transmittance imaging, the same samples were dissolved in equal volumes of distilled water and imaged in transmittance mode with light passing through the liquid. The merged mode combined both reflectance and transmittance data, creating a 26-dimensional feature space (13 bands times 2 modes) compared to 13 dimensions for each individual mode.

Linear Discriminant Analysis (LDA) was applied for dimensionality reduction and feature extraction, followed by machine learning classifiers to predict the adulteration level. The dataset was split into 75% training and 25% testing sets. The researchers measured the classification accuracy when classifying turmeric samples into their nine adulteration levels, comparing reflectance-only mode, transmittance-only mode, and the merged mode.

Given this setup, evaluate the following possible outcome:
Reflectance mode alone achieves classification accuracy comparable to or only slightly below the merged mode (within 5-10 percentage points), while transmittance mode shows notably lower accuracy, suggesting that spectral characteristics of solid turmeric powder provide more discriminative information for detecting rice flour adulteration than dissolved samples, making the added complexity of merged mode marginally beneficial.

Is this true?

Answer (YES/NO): NO